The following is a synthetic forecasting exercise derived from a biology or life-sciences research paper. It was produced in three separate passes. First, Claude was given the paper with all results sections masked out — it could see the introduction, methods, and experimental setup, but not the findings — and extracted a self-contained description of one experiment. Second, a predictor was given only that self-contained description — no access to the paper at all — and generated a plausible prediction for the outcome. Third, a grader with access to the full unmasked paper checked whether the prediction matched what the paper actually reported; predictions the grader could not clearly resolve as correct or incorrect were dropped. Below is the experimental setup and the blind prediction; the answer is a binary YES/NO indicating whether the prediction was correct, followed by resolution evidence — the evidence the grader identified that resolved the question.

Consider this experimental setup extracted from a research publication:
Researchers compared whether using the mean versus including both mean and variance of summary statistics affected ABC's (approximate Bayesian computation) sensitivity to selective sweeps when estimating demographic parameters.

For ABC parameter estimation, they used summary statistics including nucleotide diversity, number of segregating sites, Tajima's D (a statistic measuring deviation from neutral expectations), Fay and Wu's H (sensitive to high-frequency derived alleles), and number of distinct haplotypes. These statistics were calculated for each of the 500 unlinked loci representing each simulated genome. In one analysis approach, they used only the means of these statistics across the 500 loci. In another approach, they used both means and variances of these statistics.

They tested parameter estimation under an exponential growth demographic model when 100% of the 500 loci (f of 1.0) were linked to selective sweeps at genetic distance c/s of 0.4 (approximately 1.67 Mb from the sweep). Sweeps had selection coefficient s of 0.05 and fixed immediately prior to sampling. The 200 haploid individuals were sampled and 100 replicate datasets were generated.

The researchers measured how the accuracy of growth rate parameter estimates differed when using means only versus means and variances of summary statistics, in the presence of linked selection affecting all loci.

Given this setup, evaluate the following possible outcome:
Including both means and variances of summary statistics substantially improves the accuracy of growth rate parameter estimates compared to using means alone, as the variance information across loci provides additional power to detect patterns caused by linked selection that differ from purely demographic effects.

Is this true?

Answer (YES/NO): NO